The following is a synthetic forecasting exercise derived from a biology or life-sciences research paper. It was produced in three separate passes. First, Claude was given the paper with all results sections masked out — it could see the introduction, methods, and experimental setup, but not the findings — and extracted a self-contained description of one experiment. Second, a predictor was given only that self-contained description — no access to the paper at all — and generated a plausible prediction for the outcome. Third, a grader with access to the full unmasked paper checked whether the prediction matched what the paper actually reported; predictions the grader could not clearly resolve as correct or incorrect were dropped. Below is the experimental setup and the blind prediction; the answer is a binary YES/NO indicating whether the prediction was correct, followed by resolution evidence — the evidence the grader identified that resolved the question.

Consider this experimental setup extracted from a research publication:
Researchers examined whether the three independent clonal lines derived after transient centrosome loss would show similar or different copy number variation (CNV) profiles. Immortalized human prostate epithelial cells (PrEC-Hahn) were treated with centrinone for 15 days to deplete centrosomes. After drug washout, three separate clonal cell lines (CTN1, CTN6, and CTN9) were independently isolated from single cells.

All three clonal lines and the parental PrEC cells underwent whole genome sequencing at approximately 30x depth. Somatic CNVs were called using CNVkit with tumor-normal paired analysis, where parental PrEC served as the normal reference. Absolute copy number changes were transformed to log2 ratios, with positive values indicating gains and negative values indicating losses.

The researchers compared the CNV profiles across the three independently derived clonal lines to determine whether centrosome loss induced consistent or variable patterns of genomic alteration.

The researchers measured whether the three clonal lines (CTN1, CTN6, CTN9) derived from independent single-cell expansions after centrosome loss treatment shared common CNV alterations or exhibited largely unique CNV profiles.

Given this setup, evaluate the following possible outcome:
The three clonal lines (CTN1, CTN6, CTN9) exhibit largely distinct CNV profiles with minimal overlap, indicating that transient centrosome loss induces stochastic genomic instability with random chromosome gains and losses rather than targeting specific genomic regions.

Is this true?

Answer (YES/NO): YES